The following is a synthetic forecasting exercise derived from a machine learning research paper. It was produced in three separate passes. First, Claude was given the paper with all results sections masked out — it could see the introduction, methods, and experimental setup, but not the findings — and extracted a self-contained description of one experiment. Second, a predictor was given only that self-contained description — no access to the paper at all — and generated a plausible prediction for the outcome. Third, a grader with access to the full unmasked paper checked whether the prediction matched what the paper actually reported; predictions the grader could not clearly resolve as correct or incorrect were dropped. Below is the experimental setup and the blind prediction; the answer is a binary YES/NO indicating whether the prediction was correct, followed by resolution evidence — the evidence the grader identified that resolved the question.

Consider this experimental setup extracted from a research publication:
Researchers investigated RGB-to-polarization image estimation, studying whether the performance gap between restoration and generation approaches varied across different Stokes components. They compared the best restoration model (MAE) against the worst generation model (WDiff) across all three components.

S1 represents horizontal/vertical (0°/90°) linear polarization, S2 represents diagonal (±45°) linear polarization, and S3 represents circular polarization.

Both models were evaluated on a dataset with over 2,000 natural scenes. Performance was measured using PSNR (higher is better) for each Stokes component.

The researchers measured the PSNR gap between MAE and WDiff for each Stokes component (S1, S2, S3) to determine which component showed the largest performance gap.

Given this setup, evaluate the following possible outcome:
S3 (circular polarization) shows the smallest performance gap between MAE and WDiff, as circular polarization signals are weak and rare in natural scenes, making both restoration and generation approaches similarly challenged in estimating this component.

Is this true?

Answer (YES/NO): NO